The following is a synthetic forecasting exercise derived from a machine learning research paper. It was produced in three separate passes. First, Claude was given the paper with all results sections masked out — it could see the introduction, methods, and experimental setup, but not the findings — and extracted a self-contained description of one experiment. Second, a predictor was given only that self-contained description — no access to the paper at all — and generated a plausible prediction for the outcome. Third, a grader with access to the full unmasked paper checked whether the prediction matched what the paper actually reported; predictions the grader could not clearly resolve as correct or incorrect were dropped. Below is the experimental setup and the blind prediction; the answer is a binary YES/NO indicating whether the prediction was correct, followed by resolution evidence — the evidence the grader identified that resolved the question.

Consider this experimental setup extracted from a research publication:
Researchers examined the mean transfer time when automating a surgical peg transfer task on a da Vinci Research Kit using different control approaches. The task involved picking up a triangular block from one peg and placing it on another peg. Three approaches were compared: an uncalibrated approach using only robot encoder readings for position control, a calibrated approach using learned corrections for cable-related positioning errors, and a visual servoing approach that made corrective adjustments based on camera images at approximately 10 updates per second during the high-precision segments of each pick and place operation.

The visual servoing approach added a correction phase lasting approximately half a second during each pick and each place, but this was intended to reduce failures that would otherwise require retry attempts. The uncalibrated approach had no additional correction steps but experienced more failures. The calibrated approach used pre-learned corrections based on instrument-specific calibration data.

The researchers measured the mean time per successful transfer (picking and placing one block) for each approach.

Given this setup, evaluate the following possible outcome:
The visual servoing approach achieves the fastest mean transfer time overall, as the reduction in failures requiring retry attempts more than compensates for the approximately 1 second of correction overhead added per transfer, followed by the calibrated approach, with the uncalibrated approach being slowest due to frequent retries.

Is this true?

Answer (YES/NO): NO